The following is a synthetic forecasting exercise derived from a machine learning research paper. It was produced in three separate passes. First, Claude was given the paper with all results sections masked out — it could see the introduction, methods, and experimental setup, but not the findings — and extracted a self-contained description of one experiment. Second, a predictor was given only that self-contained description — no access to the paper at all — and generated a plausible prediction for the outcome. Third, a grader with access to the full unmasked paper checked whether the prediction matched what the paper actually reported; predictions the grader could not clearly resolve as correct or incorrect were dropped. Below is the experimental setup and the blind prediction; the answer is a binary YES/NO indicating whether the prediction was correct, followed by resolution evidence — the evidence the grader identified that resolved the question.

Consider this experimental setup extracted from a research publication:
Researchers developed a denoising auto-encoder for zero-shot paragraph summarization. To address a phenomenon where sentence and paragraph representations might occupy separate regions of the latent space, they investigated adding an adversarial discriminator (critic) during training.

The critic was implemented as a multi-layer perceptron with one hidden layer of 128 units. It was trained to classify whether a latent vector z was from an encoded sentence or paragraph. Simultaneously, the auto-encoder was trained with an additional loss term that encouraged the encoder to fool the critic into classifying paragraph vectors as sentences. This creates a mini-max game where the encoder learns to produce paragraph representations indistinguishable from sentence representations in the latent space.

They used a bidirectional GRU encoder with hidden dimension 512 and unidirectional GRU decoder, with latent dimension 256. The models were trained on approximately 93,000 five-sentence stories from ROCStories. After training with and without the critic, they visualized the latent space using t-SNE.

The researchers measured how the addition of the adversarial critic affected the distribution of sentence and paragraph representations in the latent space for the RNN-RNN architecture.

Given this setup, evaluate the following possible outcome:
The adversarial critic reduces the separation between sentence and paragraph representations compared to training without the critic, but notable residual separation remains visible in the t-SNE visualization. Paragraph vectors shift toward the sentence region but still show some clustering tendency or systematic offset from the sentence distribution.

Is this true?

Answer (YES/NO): NO